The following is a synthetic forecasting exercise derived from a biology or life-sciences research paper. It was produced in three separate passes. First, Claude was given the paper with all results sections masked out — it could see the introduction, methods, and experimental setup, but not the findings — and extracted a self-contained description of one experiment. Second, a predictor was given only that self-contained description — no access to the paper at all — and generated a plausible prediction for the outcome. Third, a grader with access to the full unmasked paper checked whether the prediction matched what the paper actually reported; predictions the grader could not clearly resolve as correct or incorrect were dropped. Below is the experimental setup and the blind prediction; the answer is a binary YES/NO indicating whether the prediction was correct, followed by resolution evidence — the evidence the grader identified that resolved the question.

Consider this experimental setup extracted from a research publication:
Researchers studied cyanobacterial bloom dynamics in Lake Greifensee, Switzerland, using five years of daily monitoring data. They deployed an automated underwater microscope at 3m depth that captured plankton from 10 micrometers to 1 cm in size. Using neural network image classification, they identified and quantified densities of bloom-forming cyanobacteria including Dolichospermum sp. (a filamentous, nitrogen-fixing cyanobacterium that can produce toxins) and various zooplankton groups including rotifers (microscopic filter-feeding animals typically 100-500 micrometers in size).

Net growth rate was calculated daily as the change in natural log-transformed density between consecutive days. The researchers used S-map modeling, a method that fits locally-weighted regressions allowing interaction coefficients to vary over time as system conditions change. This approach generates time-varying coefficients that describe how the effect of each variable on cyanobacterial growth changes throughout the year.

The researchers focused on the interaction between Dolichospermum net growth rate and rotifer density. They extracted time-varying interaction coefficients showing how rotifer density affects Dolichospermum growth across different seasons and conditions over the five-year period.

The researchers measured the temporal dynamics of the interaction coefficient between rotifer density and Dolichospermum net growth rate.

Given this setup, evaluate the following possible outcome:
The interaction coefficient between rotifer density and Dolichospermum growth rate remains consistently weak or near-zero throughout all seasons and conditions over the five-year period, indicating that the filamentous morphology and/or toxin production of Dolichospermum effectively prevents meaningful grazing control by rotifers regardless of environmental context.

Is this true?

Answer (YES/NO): NO